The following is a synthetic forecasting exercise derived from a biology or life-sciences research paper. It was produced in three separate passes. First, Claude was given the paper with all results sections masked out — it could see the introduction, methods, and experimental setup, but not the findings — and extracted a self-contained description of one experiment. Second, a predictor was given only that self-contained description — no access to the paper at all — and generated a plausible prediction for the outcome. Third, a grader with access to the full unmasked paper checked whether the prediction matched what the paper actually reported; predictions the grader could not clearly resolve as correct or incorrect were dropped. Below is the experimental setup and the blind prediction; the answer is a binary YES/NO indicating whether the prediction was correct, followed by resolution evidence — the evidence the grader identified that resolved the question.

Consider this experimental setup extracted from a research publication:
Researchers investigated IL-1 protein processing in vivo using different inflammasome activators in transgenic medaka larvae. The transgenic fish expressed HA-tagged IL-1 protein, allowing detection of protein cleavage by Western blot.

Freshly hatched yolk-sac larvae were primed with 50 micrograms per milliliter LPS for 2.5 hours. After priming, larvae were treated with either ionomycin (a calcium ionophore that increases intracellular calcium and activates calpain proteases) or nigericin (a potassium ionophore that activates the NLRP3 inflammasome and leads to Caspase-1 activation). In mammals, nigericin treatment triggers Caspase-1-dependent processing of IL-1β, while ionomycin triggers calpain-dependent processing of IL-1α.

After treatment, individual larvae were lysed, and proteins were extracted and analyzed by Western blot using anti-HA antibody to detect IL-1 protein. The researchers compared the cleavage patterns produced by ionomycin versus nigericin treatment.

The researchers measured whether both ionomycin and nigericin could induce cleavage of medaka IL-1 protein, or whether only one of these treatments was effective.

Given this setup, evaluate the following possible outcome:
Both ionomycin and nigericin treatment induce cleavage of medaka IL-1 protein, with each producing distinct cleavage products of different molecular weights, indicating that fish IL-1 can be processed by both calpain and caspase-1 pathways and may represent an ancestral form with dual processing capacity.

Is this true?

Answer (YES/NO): NO